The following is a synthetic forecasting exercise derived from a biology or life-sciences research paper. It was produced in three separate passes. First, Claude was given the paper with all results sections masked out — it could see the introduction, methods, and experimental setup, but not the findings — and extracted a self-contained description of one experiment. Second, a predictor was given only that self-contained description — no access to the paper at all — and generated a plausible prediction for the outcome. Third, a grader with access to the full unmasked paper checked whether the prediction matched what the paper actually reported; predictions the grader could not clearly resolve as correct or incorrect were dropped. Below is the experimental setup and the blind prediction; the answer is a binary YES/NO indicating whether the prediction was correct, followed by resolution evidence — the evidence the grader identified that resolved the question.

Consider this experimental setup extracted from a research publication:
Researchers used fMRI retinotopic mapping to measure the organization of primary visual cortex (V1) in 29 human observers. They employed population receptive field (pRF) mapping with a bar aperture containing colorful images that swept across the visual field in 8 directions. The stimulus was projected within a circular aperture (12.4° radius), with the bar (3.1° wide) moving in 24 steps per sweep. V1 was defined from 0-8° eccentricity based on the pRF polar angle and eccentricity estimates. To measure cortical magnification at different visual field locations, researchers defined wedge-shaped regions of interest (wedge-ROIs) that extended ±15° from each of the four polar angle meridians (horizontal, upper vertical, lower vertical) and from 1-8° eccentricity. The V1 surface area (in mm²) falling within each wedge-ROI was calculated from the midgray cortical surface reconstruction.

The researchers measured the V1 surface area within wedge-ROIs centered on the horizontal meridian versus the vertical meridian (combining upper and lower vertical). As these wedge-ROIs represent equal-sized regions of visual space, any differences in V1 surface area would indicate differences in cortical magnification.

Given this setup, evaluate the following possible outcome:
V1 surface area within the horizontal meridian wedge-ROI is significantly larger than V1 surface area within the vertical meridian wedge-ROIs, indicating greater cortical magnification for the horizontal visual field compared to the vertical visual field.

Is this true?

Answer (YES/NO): YES